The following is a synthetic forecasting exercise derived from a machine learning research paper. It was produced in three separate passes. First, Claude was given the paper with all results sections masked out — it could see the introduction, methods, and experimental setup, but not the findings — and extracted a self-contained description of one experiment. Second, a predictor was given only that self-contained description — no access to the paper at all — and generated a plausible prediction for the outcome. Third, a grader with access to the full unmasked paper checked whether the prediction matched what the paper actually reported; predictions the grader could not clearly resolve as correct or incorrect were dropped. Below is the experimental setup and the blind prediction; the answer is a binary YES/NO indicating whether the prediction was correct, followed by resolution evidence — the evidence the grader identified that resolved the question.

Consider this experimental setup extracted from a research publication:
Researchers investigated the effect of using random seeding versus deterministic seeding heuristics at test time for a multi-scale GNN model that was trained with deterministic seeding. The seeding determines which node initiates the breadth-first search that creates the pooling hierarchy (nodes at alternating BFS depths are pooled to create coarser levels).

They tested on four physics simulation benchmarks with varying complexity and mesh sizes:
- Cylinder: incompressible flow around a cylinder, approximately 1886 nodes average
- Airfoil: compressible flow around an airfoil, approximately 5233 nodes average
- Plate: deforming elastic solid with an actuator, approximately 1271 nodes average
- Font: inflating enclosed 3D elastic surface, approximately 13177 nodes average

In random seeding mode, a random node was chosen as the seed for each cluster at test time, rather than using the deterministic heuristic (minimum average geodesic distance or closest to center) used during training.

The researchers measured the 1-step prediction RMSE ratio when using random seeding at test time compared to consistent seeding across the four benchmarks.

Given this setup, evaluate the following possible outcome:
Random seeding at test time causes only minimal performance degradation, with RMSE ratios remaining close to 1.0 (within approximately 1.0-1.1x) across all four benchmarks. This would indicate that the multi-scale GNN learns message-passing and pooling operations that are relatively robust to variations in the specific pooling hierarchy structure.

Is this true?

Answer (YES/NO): NO